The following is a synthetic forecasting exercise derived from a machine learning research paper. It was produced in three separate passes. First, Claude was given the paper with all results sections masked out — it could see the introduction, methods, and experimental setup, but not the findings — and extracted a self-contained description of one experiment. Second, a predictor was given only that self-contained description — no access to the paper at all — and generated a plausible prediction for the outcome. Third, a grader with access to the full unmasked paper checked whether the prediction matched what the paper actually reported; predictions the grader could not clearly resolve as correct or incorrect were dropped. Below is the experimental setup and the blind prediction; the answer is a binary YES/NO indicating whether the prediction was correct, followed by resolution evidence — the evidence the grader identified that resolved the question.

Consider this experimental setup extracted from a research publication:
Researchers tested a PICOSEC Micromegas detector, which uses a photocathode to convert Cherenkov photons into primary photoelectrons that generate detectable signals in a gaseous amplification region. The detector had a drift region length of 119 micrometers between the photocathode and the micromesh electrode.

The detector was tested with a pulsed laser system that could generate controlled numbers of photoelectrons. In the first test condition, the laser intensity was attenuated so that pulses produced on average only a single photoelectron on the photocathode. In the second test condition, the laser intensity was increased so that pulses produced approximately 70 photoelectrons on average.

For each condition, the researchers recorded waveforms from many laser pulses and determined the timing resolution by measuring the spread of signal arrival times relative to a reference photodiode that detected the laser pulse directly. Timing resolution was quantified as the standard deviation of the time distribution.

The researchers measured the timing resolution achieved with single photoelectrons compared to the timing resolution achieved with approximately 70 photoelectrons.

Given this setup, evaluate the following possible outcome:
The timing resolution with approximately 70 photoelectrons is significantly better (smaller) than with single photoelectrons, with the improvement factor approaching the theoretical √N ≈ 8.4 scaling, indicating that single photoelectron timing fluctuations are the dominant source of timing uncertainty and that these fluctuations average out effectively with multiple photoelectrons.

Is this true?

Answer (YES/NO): YES